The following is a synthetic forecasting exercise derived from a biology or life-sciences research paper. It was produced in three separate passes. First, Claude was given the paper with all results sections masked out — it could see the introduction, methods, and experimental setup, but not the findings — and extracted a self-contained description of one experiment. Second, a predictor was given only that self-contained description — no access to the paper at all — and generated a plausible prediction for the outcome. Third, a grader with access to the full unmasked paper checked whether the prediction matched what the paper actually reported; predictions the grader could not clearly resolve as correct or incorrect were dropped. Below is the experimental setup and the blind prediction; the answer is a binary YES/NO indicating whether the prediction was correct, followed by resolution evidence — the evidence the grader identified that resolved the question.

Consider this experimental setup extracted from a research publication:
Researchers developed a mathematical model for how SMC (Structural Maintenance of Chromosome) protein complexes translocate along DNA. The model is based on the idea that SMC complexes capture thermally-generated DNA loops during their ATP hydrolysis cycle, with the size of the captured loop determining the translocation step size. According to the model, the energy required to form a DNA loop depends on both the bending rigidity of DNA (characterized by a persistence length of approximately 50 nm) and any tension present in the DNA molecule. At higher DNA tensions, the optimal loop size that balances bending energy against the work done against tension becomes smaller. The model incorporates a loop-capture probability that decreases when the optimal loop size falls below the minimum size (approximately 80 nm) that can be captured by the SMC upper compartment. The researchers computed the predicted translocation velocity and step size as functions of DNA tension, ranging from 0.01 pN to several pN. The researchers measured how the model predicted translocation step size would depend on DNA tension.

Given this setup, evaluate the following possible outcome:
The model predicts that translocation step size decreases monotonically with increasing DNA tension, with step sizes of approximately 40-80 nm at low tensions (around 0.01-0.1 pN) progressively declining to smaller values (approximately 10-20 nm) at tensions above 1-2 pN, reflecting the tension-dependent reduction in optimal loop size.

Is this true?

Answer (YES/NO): NO